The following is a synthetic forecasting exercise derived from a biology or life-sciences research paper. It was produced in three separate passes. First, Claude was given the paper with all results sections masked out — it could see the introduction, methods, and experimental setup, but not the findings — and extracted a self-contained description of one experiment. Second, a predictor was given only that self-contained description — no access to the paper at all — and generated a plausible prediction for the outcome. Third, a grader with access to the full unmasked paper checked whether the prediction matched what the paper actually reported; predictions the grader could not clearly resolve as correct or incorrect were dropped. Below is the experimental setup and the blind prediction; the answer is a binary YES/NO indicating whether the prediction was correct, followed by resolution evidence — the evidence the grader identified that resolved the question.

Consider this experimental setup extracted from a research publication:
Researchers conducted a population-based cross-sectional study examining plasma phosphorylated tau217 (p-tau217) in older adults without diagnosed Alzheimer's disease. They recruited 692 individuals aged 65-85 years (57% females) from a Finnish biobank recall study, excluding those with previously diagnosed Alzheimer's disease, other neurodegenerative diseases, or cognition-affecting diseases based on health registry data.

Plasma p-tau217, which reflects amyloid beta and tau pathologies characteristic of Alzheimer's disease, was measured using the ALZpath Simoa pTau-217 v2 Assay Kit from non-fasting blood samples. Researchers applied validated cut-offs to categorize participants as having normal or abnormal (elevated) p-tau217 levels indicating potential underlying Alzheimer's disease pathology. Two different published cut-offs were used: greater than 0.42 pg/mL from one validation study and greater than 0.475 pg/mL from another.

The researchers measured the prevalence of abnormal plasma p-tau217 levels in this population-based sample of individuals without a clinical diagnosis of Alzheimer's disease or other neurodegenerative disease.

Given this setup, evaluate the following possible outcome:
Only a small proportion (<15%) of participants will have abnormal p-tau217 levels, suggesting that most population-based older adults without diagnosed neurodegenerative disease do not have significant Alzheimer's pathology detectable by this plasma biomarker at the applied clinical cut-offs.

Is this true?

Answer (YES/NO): NO